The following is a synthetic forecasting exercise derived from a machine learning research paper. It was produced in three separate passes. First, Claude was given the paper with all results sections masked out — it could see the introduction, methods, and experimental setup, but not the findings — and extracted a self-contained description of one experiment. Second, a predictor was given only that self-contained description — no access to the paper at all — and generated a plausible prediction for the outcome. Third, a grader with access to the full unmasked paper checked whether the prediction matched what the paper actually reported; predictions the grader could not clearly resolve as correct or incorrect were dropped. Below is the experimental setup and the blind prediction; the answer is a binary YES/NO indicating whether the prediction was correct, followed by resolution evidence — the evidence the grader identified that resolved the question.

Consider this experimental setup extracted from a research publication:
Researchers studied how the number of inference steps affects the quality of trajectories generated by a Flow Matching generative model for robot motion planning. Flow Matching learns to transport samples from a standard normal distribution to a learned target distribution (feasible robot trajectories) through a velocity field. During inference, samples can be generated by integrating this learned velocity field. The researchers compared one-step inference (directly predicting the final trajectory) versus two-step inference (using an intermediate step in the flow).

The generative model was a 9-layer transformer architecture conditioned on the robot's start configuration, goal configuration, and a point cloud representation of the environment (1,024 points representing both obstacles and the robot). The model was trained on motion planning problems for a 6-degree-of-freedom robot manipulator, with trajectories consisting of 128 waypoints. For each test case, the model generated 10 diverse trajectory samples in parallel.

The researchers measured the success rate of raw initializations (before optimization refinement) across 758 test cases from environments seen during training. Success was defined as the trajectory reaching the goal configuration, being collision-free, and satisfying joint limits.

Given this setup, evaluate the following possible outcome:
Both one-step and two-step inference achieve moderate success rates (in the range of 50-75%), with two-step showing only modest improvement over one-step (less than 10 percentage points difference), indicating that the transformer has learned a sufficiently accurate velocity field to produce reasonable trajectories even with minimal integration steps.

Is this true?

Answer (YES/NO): NO